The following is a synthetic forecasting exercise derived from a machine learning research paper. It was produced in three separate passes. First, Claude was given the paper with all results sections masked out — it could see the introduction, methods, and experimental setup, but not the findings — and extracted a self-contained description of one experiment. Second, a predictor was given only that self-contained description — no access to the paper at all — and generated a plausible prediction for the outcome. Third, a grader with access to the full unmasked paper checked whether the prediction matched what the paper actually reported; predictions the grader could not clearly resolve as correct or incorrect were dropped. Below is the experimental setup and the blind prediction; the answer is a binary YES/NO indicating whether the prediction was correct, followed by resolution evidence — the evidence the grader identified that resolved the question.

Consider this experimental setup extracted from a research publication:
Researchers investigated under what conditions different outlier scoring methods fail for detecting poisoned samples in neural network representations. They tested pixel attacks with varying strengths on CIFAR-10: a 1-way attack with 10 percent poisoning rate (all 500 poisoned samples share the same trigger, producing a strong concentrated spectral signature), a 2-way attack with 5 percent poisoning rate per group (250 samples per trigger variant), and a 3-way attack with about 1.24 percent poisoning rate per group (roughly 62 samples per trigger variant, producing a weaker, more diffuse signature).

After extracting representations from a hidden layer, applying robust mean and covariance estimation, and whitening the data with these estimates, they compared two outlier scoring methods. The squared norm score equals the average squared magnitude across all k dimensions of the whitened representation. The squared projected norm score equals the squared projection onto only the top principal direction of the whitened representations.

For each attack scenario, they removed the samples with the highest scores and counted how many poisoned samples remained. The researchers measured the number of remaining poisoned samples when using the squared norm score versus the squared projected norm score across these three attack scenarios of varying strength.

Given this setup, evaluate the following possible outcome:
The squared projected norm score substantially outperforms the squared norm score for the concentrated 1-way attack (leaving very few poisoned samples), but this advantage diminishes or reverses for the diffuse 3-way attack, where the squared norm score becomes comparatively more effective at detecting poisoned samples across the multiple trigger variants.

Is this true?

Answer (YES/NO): NO